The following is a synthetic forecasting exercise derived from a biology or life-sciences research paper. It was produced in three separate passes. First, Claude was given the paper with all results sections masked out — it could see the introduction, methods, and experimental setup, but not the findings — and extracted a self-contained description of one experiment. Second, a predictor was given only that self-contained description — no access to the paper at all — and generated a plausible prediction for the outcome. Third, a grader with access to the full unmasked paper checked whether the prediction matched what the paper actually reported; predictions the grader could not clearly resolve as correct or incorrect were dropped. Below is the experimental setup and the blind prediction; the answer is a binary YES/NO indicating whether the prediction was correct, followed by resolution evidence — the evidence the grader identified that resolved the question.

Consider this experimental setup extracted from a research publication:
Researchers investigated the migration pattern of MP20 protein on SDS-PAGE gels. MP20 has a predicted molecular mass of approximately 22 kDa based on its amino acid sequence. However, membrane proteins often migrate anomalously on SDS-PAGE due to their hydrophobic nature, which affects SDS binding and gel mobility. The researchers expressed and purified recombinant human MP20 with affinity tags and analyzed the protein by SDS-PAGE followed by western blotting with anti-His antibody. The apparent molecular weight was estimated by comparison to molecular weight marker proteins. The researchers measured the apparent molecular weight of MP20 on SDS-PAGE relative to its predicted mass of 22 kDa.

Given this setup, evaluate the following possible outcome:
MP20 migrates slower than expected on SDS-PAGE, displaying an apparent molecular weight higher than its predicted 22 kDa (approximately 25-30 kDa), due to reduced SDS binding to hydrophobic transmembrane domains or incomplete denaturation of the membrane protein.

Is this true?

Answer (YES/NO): NO